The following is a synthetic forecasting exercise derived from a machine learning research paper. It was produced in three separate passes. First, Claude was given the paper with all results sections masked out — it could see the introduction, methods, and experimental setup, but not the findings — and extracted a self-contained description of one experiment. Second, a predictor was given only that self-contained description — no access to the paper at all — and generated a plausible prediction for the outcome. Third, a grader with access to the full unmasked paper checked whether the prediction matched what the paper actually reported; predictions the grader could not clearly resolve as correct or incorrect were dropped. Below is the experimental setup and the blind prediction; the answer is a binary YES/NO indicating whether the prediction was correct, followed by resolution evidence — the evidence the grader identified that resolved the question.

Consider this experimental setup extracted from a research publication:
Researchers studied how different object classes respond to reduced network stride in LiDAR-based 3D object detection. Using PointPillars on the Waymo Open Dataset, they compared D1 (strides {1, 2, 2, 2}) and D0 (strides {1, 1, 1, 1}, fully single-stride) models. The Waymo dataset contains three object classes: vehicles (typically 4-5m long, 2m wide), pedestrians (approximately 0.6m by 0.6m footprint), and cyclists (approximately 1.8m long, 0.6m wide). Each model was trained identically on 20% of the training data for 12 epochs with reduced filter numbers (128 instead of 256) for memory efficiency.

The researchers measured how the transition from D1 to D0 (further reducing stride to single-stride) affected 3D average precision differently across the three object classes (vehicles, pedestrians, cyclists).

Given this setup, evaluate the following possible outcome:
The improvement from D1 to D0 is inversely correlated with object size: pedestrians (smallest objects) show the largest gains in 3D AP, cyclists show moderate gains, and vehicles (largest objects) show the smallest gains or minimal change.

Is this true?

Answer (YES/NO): NO